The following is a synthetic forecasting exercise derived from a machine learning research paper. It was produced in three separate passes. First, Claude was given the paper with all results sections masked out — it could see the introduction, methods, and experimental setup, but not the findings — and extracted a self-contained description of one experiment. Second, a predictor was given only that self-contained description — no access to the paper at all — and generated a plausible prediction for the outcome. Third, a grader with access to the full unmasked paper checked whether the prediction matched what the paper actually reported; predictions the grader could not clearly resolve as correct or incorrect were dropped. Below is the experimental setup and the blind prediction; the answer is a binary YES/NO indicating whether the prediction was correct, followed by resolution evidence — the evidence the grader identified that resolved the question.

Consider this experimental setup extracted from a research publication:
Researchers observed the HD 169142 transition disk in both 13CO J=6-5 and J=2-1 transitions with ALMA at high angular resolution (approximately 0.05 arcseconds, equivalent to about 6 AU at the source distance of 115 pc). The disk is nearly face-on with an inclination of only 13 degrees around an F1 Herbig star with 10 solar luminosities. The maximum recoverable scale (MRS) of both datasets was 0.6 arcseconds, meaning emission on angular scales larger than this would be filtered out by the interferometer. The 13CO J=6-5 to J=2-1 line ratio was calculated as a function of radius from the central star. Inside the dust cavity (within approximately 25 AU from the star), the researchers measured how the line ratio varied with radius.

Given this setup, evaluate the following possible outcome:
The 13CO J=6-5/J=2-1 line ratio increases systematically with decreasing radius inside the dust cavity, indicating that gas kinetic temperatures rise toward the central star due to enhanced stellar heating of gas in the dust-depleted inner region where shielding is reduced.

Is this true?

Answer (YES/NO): YES